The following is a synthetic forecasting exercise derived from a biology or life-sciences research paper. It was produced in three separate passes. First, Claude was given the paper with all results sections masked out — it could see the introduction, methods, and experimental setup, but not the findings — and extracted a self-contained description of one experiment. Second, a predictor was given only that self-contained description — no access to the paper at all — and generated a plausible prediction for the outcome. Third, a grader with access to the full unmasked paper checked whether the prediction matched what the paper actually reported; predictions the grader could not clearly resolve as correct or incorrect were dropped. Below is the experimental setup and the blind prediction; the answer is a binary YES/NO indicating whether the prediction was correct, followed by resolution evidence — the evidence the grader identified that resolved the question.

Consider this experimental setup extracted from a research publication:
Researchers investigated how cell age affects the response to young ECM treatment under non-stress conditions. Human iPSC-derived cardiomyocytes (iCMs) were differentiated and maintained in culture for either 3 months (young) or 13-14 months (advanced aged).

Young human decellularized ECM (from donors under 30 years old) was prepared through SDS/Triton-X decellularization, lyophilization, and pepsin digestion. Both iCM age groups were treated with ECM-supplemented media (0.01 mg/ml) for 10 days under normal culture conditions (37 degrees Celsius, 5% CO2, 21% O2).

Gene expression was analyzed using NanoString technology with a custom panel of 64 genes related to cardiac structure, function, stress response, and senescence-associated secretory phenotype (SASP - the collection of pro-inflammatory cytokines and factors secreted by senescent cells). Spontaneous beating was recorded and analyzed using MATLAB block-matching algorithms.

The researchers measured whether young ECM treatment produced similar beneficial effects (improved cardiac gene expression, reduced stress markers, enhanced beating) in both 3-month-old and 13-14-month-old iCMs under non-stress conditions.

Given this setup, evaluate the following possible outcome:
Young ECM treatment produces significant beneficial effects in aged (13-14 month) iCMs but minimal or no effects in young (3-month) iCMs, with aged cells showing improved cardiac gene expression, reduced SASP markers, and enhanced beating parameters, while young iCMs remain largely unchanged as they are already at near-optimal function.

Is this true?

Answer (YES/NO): NO